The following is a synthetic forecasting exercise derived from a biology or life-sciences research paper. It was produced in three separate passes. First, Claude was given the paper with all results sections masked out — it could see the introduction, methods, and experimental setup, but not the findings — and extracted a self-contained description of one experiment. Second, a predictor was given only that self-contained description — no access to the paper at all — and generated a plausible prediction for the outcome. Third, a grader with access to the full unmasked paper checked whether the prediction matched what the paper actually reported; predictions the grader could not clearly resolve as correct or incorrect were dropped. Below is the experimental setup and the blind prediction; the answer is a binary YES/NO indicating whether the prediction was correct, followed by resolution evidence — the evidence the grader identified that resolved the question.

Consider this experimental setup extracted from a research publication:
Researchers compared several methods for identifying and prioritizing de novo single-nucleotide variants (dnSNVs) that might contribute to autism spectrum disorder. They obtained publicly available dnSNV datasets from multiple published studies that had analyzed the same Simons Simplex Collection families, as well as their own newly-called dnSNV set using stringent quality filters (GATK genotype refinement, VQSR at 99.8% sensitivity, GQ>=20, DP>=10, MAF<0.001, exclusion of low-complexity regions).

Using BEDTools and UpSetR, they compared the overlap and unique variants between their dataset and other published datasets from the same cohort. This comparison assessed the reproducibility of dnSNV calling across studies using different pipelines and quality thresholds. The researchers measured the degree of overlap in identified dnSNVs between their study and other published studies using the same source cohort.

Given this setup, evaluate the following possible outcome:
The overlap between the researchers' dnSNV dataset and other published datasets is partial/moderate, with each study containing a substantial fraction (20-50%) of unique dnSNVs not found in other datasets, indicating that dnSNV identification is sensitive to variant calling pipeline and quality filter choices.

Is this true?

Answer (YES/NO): NO